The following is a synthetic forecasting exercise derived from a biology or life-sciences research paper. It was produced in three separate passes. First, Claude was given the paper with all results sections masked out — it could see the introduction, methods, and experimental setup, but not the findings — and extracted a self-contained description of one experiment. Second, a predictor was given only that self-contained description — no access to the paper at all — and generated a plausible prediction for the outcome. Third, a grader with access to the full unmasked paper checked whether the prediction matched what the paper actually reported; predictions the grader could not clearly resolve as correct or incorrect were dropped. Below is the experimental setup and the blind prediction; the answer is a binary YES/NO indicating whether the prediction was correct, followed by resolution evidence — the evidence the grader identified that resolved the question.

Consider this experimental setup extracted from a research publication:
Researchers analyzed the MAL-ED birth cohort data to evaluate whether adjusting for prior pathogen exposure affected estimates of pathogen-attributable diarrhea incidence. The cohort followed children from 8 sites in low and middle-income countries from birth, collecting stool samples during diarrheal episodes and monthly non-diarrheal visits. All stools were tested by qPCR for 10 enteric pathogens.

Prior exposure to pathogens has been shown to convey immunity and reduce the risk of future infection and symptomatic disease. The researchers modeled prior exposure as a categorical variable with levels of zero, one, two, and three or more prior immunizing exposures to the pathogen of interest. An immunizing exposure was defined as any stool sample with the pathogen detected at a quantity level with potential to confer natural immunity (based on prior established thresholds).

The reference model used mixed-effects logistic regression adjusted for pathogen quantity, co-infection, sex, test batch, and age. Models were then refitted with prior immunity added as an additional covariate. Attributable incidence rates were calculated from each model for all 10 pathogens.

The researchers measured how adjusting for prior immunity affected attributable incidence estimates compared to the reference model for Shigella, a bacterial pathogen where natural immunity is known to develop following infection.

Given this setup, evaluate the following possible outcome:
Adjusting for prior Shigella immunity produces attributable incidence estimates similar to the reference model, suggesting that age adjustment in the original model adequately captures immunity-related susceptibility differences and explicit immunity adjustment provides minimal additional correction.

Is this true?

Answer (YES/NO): NO